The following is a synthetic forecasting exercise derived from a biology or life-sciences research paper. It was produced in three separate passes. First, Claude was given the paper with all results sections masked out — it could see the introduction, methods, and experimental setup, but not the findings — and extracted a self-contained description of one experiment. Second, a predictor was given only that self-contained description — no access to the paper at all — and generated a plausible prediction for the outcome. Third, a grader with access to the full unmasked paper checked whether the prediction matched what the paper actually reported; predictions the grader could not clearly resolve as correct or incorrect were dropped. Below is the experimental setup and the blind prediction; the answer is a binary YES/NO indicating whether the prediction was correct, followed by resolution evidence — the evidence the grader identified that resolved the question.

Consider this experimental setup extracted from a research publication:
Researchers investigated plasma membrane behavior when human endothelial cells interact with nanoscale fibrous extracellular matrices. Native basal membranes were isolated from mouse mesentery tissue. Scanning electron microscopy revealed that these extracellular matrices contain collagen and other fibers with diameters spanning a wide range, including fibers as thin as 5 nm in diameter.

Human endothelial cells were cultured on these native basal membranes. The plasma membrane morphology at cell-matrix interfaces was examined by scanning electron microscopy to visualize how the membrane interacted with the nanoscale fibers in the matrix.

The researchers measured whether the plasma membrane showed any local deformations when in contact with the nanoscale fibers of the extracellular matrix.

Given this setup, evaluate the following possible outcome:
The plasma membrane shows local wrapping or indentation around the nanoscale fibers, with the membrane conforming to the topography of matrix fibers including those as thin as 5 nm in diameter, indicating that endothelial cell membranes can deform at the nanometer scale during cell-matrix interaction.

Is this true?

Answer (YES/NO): NO